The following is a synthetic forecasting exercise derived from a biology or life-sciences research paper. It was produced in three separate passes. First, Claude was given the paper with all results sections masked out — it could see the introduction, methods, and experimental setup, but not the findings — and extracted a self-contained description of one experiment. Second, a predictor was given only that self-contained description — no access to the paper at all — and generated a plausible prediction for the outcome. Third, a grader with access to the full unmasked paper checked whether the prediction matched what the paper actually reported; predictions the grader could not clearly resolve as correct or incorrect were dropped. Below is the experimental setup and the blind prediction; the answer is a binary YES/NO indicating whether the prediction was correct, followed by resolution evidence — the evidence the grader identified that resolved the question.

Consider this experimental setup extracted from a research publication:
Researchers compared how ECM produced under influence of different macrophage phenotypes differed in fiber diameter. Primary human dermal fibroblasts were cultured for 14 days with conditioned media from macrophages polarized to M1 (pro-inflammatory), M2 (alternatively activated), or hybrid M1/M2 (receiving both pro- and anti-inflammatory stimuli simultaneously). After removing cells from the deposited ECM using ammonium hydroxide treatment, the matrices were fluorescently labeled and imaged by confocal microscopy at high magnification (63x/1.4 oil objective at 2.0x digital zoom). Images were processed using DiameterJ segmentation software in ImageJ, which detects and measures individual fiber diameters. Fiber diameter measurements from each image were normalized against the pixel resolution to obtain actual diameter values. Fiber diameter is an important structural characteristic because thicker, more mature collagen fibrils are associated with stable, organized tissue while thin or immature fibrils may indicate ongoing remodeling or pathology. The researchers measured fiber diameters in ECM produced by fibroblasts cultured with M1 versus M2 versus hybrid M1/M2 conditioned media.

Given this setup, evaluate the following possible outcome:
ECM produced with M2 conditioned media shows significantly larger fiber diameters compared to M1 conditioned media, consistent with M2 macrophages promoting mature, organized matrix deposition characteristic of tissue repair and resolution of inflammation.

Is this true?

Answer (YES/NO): NO